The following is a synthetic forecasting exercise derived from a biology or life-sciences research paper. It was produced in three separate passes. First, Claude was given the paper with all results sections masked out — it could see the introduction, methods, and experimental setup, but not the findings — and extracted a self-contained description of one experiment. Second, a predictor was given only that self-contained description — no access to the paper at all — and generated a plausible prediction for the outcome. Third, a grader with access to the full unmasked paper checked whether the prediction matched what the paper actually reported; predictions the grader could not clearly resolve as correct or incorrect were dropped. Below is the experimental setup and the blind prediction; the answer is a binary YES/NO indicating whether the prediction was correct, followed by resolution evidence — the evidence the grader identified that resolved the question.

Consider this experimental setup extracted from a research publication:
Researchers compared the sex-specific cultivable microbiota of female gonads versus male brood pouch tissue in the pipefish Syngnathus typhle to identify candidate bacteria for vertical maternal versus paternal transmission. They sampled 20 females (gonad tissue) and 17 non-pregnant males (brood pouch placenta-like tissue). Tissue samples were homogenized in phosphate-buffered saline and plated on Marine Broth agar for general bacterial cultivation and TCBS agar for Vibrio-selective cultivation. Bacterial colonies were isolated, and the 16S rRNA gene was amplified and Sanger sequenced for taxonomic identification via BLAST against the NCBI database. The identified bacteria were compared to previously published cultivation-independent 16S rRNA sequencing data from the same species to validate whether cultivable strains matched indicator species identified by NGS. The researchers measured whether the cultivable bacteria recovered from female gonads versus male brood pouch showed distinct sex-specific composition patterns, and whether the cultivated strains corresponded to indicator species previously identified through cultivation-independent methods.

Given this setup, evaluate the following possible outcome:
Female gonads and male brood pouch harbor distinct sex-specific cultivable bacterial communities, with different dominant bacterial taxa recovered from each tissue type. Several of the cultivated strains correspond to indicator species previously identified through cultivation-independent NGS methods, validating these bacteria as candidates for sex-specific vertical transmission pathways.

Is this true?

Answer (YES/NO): YES